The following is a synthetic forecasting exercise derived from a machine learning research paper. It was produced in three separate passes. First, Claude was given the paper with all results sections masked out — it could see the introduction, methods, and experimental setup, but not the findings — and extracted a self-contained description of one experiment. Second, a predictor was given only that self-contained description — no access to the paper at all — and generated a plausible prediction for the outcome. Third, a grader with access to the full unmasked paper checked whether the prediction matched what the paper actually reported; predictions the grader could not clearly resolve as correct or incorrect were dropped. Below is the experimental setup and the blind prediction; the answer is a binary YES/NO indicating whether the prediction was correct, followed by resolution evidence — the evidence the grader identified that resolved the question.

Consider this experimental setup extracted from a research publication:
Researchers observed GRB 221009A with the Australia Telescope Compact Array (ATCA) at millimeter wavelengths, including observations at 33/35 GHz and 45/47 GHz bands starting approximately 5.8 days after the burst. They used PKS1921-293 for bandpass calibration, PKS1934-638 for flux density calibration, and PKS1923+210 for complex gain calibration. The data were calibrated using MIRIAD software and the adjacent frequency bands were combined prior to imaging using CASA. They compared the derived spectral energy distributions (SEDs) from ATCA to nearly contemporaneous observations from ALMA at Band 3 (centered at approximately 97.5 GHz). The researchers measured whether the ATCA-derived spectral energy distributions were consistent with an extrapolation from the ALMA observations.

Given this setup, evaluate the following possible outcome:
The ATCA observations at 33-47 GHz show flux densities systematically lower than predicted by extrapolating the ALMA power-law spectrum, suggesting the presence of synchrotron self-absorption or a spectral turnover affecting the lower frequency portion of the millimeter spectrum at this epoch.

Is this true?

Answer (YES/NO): NO